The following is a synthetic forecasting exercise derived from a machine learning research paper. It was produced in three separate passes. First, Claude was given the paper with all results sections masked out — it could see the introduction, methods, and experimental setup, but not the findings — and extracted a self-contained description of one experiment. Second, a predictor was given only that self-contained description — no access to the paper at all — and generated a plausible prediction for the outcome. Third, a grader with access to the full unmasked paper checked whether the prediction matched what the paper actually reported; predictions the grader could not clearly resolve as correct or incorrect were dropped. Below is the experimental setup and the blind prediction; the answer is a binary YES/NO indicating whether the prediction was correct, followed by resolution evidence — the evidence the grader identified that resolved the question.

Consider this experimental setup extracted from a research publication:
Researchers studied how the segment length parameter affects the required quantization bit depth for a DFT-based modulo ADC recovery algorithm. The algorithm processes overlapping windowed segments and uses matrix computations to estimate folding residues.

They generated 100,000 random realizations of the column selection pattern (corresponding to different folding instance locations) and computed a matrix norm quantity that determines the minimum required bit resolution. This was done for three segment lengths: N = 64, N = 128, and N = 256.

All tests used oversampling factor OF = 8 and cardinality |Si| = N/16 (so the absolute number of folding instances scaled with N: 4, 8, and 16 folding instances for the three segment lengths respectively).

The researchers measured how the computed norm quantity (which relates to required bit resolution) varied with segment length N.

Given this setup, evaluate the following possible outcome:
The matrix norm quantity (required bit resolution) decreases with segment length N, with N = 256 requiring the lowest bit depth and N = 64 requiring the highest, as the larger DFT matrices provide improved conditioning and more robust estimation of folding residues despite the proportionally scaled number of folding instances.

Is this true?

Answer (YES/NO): NO